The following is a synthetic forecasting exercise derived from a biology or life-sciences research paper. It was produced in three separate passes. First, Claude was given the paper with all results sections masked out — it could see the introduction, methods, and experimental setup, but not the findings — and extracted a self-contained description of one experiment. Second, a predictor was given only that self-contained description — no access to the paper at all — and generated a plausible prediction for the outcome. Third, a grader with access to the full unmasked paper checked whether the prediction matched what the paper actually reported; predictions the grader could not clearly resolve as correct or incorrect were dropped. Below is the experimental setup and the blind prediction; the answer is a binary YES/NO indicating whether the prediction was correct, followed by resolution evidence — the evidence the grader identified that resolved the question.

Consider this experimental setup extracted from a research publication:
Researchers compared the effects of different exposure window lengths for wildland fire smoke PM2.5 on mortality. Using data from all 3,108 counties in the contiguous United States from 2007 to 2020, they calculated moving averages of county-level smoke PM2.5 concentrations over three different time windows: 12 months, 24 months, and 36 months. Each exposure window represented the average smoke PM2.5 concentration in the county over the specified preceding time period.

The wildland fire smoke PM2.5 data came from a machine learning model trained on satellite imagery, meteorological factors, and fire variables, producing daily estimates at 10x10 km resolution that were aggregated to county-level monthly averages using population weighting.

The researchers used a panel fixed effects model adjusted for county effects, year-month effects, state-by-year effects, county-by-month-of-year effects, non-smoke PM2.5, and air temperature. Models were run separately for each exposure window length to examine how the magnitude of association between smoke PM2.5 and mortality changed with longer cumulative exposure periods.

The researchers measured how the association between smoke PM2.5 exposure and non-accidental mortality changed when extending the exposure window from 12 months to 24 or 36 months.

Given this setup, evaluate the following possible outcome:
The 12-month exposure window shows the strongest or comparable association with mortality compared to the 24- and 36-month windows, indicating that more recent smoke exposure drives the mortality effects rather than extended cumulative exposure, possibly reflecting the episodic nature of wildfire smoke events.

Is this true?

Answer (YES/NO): YES